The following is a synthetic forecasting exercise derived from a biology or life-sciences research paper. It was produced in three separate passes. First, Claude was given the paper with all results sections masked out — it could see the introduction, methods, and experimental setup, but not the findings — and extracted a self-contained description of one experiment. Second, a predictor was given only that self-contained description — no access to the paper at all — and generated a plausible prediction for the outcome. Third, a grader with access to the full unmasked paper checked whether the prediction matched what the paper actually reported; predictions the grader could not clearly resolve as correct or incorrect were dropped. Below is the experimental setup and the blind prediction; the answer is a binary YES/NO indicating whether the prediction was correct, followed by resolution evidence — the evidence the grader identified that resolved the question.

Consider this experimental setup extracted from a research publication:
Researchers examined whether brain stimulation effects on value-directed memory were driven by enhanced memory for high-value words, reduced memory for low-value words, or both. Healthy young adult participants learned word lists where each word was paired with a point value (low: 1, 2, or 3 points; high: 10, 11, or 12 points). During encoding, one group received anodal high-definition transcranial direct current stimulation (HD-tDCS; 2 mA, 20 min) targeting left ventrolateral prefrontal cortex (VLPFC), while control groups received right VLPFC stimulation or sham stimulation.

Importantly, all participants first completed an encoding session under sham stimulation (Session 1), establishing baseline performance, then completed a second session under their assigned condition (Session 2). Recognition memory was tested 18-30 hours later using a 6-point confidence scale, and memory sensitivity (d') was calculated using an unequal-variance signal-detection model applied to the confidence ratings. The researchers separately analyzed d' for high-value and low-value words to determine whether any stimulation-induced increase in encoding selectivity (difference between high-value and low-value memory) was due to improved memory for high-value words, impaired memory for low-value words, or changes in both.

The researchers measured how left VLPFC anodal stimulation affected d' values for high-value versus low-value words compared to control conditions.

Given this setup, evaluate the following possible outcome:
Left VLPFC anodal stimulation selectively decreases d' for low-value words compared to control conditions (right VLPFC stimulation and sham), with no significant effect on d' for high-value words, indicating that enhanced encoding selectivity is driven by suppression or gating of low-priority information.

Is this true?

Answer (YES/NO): NO